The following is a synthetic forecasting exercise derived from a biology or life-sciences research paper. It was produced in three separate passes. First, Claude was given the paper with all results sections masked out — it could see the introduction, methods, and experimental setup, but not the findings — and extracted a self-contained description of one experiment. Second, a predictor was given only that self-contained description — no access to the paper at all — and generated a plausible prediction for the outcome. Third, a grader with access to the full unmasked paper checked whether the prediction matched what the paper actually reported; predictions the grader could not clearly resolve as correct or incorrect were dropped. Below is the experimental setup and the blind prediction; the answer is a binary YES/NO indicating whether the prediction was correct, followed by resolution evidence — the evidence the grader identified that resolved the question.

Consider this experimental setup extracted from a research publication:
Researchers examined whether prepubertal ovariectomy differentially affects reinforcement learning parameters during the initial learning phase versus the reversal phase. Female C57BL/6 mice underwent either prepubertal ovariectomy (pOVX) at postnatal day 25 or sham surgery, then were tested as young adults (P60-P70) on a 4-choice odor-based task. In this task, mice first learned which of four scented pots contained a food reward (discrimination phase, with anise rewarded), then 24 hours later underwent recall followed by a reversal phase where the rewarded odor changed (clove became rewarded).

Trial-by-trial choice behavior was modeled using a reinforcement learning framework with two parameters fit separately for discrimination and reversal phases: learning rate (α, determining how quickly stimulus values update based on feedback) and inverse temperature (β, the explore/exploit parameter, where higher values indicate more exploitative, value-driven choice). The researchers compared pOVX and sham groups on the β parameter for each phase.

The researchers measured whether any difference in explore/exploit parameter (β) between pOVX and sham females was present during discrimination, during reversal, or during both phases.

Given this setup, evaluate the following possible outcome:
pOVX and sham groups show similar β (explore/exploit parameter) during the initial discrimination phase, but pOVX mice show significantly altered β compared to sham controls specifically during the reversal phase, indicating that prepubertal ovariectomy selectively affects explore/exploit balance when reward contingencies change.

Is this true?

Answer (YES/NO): YES